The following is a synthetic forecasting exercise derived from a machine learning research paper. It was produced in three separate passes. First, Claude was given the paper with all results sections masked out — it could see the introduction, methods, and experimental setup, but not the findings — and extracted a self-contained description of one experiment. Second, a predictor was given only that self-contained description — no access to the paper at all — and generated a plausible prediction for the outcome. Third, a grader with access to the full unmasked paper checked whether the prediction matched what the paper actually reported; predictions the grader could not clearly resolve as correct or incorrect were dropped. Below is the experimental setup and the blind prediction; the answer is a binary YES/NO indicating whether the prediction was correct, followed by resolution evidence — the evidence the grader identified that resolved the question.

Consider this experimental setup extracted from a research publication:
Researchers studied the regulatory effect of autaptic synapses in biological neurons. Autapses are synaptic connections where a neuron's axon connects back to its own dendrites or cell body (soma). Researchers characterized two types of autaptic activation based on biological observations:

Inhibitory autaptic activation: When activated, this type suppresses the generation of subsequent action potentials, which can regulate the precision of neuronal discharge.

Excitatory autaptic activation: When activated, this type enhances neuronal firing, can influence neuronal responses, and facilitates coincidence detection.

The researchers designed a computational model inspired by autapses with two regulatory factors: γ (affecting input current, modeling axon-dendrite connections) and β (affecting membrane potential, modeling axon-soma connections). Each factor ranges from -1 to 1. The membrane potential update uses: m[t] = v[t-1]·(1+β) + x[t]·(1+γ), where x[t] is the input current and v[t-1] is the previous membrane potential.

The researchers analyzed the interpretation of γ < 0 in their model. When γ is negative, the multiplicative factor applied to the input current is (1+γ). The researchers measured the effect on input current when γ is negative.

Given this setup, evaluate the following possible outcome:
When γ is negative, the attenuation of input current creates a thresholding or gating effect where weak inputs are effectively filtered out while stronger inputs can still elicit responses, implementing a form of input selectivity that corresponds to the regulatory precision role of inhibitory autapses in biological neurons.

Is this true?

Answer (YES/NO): NO